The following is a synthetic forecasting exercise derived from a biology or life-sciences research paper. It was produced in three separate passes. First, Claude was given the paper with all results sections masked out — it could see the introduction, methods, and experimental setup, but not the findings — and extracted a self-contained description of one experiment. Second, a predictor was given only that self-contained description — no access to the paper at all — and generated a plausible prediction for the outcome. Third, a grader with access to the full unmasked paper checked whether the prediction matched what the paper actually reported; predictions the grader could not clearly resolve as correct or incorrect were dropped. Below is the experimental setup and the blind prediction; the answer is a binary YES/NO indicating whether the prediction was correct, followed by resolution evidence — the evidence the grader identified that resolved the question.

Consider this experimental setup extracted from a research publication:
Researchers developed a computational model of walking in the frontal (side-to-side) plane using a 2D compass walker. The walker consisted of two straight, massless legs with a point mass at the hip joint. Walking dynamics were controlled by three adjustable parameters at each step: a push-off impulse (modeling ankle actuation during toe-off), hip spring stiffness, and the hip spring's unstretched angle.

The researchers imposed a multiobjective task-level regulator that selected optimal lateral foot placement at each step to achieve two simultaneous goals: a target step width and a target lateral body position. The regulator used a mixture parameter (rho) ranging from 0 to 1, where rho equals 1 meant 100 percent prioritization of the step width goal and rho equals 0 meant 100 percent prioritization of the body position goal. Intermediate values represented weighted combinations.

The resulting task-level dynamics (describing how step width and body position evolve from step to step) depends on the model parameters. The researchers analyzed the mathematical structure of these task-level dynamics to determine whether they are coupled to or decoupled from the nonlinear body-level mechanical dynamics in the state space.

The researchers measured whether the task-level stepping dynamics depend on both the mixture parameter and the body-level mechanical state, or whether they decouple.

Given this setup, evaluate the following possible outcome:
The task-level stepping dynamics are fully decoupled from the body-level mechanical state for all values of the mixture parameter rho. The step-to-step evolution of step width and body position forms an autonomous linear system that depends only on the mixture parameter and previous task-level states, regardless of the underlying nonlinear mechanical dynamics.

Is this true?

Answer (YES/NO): YES